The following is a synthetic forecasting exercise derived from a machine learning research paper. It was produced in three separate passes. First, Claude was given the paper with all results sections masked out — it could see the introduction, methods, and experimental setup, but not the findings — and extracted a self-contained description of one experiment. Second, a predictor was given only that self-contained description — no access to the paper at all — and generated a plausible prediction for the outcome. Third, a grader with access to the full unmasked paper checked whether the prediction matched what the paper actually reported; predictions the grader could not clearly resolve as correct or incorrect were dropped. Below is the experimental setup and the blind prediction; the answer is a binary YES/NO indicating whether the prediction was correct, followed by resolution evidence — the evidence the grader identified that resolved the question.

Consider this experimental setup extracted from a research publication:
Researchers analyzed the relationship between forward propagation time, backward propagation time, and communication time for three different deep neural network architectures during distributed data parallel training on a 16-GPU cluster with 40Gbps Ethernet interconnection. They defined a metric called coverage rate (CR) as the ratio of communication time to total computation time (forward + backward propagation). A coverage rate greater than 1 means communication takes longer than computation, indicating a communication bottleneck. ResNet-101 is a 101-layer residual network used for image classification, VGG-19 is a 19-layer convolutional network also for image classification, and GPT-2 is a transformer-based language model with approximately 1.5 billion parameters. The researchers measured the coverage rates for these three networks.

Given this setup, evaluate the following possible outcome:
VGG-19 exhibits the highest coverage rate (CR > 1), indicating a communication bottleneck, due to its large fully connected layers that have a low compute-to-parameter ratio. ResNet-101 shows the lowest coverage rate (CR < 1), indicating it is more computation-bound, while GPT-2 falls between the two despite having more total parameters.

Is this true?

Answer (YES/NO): NO